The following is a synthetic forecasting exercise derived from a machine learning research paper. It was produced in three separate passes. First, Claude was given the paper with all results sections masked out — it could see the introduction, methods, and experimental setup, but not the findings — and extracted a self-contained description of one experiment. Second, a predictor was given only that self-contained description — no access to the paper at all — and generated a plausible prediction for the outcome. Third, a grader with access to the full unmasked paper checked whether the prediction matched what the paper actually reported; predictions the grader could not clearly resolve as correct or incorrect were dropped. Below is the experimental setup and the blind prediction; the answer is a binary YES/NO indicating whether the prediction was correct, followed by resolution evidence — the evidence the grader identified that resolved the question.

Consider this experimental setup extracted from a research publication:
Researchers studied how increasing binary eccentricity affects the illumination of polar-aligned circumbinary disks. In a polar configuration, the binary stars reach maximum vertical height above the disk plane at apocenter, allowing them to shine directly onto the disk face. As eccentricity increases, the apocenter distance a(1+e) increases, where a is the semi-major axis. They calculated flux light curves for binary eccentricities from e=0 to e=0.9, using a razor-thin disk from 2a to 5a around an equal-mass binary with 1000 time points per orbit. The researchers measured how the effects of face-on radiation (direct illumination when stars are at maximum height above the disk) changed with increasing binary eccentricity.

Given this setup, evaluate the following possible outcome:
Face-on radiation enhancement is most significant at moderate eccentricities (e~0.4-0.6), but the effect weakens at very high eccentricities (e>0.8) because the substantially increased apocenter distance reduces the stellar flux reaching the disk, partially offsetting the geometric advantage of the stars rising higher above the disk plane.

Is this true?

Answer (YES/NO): NO